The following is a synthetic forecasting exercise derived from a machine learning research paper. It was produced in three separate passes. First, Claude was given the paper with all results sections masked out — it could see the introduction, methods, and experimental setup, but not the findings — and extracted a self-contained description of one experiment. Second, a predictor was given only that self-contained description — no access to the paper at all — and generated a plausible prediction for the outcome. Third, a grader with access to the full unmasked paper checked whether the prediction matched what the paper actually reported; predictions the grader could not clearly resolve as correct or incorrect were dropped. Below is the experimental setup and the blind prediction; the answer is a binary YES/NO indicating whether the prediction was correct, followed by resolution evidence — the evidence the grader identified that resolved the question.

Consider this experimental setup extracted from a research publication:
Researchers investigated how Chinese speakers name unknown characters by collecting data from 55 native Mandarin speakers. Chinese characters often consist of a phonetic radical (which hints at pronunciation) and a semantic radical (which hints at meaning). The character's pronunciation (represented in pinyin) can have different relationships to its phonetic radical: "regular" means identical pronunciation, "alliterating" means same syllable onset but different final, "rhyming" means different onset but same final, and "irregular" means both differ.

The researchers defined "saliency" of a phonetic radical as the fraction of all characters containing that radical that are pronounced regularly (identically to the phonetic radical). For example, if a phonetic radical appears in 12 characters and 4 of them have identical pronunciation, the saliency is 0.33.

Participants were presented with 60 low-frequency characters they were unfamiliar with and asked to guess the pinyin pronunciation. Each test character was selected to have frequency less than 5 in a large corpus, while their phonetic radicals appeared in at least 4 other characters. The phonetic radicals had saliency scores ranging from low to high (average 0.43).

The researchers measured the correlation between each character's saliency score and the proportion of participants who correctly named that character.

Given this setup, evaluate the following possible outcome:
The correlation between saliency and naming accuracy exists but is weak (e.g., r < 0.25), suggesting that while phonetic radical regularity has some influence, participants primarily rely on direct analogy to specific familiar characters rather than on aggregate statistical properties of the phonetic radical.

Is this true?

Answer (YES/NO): NO